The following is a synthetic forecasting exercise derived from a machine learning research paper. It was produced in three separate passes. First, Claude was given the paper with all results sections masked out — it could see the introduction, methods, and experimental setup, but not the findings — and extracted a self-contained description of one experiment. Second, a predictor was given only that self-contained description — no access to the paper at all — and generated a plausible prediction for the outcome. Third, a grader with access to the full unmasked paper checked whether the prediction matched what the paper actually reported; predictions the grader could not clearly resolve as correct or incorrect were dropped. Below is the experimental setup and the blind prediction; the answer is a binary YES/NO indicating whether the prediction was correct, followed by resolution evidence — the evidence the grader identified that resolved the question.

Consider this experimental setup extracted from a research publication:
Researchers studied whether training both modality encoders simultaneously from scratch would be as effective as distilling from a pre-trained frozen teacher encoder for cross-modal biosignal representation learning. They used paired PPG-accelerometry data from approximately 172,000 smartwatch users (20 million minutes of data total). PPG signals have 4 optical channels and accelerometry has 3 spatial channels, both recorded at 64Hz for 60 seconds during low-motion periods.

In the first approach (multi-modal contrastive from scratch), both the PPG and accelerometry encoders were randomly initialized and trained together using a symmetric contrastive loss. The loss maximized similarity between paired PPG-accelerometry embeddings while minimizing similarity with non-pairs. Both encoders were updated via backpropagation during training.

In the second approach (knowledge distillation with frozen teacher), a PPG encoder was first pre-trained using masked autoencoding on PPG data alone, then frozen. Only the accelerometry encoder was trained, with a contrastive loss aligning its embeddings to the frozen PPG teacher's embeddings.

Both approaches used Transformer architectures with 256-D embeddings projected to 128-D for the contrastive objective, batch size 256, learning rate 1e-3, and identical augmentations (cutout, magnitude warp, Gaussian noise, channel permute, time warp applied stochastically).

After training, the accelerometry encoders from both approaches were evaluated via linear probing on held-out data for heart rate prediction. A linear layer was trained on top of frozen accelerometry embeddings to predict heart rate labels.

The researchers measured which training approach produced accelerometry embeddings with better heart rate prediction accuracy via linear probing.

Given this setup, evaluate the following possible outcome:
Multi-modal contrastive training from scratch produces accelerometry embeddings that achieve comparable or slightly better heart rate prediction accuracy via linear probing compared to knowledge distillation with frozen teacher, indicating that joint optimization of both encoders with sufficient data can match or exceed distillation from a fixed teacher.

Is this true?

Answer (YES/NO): NO